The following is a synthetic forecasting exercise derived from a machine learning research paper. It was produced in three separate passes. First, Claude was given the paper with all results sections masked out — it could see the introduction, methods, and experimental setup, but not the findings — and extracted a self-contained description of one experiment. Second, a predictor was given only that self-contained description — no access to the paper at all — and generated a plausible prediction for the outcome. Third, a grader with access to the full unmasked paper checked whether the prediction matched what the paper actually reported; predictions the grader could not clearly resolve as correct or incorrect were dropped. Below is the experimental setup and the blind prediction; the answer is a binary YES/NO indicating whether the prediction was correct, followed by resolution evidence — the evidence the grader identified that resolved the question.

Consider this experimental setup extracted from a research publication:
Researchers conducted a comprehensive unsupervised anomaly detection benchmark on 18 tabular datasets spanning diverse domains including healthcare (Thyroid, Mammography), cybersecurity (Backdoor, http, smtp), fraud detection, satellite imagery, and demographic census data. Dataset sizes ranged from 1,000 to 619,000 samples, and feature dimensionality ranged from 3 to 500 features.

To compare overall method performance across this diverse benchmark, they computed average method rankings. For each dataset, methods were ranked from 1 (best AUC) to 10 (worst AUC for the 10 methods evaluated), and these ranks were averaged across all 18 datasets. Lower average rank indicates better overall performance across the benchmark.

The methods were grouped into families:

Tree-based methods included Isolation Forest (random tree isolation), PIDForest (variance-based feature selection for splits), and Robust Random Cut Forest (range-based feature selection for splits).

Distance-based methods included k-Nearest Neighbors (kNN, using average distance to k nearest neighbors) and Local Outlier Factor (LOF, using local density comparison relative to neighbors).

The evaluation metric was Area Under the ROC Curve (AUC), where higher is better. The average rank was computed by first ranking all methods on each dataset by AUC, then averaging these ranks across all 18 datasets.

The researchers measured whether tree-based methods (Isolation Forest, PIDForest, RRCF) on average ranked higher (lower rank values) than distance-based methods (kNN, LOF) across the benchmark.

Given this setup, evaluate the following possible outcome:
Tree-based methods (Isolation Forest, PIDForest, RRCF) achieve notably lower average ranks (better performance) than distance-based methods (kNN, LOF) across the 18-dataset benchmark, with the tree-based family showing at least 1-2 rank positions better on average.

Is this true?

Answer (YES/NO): YES